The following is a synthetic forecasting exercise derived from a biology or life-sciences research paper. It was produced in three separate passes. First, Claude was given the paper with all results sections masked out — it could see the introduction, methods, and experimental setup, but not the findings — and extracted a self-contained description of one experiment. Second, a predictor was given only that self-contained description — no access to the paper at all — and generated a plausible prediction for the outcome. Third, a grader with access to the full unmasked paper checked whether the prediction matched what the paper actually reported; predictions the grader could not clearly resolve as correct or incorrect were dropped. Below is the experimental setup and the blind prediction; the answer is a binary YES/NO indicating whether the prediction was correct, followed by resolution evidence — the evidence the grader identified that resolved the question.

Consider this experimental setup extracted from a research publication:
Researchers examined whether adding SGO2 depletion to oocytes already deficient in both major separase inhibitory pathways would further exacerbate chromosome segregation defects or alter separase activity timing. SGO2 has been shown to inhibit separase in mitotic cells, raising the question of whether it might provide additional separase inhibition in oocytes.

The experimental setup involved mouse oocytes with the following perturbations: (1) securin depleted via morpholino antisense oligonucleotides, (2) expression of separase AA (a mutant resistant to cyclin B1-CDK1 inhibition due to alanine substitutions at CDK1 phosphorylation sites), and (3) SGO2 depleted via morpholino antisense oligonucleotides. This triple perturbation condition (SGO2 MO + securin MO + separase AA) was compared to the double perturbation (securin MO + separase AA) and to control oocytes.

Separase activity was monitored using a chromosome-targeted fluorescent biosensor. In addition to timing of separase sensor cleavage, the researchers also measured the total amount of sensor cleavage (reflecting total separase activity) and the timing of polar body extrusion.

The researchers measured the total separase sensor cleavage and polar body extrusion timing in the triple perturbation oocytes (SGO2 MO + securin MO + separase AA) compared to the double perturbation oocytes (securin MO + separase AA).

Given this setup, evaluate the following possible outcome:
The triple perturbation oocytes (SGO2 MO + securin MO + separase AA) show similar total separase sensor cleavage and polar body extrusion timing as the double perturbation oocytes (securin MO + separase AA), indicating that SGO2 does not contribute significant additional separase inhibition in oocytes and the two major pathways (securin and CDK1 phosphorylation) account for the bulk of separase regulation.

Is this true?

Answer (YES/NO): NO